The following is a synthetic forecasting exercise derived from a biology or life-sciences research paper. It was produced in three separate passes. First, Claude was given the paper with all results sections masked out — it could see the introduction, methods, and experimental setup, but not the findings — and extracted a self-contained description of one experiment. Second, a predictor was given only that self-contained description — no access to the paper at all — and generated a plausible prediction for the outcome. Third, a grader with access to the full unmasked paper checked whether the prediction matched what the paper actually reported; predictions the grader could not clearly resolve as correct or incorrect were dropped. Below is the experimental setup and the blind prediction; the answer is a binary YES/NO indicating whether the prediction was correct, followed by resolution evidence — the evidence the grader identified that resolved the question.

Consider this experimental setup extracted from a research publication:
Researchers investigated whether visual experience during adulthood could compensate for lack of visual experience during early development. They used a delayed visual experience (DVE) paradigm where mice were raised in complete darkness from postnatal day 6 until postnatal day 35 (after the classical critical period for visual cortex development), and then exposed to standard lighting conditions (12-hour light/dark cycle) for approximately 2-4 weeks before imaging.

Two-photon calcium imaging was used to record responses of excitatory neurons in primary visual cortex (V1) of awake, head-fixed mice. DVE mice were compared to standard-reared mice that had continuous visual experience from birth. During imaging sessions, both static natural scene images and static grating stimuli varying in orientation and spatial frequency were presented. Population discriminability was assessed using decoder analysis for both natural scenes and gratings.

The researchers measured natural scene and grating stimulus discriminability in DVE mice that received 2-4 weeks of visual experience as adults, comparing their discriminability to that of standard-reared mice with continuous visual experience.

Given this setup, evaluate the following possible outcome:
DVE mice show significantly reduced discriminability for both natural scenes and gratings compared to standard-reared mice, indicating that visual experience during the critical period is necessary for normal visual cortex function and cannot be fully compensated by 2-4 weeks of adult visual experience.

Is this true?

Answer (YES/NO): YES